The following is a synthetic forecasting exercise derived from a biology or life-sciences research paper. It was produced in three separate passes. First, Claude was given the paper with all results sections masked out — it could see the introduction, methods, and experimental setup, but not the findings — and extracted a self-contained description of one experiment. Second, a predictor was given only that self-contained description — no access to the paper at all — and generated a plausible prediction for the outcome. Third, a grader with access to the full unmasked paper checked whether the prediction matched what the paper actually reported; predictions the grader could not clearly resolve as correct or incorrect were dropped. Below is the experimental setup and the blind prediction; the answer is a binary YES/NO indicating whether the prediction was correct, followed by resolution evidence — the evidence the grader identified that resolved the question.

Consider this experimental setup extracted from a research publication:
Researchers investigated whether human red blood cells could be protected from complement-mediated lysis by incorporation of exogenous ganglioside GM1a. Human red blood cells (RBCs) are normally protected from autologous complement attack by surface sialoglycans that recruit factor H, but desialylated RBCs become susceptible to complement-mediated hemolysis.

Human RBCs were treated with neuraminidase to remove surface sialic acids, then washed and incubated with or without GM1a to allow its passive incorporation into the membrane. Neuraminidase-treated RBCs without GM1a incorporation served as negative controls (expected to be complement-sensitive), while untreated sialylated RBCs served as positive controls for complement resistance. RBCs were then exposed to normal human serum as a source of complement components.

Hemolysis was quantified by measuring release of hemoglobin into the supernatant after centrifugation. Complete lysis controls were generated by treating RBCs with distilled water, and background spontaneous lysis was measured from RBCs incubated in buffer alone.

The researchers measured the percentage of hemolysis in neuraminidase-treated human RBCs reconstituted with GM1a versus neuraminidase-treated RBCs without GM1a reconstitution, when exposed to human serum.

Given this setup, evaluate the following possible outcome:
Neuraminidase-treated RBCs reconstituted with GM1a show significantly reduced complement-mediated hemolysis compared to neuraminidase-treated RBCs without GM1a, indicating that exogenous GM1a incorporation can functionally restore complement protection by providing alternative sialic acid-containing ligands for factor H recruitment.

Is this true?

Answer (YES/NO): YES